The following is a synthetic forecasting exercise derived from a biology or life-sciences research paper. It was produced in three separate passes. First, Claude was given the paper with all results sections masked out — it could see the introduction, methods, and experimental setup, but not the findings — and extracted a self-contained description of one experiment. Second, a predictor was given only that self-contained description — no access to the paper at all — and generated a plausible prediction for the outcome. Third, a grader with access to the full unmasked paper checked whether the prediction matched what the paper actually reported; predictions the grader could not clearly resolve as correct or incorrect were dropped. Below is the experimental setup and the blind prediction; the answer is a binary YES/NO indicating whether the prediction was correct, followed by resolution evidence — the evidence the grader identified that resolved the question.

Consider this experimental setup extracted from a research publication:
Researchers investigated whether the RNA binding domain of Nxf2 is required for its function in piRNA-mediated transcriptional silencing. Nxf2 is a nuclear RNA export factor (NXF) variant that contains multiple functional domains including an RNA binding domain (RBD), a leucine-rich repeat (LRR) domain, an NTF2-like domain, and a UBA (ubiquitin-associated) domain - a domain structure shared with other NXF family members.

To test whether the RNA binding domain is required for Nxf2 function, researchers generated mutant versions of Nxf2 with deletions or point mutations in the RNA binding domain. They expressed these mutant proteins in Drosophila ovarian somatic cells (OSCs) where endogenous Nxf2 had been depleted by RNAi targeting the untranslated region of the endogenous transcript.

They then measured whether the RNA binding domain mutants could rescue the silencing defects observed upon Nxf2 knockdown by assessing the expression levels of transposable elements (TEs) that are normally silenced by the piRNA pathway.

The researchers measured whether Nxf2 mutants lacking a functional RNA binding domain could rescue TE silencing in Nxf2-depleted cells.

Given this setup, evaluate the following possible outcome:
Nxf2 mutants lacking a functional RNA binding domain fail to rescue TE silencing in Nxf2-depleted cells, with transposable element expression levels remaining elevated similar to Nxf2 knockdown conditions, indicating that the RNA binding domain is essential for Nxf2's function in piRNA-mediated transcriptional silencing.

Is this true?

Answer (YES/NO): YES